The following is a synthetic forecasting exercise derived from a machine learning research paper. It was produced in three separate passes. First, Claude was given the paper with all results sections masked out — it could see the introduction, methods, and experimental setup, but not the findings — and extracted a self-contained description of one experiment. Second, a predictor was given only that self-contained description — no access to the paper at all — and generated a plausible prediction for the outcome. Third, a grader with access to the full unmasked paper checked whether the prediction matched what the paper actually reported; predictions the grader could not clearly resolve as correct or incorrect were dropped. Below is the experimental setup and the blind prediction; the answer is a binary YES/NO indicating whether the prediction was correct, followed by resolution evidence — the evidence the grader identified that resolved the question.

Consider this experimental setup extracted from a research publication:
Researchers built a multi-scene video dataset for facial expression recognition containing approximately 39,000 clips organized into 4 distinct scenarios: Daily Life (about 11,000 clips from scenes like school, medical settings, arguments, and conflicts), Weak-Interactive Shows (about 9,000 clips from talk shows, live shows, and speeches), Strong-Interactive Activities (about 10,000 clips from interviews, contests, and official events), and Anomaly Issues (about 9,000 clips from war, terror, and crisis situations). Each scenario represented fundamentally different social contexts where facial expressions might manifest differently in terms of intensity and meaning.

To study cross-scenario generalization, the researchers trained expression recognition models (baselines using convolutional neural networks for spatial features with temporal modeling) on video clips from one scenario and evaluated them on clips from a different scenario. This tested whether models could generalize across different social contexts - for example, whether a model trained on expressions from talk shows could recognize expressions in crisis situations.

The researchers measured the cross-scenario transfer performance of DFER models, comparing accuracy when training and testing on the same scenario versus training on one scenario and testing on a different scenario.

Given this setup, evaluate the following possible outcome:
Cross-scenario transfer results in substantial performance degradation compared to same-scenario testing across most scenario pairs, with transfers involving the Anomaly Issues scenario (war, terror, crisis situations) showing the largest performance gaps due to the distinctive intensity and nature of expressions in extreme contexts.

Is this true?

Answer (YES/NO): NO